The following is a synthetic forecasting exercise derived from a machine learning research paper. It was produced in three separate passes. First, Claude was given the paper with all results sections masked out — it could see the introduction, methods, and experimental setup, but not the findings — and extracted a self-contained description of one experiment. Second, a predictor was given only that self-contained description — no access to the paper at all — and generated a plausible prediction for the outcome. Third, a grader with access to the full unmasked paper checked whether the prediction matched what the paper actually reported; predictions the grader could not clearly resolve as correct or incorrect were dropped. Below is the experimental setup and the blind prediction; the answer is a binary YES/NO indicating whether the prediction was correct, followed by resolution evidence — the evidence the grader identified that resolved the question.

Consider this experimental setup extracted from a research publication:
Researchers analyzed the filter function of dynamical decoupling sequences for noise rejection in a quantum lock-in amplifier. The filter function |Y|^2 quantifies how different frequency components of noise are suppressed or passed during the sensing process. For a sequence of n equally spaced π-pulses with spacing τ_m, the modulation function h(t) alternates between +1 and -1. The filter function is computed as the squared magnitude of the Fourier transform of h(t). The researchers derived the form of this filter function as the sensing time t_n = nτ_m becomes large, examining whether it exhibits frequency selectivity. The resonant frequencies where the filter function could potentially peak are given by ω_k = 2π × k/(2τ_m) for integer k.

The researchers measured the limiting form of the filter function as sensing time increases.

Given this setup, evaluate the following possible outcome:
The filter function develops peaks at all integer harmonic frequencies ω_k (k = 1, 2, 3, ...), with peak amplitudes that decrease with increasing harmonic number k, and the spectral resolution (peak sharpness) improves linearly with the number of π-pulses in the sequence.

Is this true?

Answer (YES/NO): NO